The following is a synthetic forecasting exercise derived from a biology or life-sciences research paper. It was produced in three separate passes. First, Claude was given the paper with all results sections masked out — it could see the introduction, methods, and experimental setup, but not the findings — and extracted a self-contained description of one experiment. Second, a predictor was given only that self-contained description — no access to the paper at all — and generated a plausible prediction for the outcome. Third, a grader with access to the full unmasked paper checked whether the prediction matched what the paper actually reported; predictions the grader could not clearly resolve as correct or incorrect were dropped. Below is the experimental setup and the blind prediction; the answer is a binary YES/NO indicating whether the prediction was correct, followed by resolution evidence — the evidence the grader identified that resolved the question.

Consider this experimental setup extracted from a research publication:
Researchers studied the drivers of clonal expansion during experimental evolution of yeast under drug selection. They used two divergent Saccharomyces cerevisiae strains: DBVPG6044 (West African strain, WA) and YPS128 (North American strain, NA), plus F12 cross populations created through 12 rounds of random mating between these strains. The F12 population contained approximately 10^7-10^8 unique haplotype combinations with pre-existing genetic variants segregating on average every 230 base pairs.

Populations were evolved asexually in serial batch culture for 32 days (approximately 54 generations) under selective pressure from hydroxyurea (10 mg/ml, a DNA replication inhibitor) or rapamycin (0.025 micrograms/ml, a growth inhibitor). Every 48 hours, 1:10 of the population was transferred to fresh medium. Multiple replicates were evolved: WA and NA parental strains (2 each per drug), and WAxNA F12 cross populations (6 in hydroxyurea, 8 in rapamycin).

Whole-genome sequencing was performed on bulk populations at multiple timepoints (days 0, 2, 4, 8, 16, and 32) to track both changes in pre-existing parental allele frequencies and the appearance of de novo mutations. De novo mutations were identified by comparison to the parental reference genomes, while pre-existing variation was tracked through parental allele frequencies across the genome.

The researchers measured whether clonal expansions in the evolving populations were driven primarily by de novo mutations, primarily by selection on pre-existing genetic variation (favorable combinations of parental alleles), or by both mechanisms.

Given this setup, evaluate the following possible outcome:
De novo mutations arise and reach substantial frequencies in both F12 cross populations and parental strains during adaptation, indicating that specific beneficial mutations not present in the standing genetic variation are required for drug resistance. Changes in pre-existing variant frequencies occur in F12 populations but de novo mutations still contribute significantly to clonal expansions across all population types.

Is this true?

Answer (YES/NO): YES